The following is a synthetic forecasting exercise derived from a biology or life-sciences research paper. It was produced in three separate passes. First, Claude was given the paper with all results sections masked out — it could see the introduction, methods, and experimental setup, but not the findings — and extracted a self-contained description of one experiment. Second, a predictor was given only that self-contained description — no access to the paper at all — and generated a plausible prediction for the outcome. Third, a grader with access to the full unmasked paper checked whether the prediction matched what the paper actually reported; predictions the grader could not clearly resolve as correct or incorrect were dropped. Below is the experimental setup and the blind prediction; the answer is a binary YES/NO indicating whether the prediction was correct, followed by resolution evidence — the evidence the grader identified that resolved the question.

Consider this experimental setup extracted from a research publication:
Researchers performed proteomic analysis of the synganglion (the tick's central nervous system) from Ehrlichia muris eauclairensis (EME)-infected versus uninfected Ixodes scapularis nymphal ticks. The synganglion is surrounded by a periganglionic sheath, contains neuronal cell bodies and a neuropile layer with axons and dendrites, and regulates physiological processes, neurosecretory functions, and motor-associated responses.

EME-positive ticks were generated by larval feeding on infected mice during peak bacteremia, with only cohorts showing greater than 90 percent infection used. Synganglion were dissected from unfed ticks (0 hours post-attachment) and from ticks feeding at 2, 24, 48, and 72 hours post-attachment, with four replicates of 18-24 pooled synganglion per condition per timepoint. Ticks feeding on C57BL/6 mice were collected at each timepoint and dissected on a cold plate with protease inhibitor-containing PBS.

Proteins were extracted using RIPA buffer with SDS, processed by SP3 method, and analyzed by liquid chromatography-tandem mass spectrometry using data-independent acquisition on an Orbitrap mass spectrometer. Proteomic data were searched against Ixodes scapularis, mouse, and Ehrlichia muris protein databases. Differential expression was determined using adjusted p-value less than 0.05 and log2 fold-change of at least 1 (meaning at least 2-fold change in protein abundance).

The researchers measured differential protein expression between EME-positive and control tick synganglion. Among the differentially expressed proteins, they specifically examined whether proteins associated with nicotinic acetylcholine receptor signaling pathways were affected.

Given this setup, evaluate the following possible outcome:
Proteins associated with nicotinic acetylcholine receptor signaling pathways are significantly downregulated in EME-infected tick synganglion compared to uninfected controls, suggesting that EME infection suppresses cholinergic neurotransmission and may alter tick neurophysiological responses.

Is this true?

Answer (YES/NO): NO